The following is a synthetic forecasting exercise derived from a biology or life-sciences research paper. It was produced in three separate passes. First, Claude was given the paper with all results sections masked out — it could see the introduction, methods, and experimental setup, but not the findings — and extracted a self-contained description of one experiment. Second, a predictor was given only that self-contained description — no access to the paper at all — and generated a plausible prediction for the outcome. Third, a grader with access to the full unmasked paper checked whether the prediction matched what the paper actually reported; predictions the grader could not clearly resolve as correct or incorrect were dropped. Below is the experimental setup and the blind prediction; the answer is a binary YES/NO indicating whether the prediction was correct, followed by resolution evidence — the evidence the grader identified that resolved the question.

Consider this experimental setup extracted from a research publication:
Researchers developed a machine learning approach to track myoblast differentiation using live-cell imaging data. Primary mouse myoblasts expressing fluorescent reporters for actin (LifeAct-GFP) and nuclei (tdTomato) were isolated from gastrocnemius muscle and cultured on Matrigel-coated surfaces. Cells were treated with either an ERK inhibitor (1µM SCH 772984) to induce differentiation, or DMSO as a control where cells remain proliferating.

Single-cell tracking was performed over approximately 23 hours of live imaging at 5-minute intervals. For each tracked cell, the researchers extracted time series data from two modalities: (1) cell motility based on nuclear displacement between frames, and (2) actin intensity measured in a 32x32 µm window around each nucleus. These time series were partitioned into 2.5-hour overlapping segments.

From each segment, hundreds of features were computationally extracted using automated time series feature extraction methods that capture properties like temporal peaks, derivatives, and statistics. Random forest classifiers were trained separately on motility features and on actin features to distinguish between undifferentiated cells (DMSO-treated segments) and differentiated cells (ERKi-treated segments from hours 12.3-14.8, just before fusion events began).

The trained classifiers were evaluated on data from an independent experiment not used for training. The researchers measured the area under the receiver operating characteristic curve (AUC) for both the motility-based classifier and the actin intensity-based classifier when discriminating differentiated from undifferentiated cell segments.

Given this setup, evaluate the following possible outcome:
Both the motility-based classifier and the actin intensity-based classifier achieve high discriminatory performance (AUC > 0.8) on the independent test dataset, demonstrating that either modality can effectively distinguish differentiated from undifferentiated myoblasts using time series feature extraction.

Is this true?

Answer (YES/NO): NO